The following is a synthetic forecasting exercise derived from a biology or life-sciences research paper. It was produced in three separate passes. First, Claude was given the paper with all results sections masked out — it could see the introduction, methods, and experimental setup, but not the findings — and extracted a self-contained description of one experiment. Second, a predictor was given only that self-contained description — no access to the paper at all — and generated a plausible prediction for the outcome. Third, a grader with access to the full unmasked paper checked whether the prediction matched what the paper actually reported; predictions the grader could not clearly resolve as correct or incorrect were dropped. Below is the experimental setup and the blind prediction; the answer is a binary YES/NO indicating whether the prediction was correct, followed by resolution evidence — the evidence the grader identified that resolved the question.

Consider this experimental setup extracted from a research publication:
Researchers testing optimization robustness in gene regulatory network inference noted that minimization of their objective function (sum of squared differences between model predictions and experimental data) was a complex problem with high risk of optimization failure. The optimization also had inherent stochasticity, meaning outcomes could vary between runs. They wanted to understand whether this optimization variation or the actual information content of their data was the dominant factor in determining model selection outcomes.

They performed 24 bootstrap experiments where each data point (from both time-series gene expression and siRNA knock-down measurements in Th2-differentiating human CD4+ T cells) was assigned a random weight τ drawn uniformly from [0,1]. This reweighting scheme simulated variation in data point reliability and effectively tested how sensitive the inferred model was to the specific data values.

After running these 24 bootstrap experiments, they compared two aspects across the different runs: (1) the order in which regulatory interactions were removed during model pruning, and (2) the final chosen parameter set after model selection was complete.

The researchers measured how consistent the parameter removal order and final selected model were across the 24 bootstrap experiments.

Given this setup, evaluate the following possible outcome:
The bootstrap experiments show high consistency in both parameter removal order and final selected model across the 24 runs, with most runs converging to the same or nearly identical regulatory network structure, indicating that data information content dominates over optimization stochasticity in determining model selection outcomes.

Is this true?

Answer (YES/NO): NO